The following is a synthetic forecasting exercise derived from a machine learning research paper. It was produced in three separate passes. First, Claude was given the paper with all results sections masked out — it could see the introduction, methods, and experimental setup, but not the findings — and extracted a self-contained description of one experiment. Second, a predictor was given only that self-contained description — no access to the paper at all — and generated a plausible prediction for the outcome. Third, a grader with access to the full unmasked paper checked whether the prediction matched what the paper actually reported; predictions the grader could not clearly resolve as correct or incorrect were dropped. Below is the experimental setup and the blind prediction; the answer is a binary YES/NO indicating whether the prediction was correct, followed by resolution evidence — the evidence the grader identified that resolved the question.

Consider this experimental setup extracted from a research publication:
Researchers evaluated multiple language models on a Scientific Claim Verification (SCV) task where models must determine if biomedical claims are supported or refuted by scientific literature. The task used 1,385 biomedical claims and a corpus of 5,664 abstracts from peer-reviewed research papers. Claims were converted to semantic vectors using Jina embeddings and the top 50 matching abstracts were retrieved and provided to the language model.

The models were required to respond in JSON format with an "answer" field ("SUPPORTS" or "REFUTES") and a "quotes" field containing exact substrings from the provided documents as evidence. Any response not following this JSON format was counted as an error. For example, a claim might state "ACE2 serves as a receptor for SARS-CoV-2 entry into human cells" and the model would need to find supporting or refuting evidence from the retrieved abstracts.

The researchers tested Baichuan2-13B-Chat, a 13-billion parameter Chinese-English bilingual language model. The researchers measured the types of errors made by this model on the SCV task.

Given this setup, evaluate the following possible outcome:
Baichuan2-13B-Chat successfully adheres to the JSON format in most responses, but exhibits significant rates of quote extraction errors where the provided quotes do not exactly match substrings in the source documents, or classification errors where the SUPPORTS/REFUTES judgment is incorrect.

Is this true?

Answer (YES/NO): NO